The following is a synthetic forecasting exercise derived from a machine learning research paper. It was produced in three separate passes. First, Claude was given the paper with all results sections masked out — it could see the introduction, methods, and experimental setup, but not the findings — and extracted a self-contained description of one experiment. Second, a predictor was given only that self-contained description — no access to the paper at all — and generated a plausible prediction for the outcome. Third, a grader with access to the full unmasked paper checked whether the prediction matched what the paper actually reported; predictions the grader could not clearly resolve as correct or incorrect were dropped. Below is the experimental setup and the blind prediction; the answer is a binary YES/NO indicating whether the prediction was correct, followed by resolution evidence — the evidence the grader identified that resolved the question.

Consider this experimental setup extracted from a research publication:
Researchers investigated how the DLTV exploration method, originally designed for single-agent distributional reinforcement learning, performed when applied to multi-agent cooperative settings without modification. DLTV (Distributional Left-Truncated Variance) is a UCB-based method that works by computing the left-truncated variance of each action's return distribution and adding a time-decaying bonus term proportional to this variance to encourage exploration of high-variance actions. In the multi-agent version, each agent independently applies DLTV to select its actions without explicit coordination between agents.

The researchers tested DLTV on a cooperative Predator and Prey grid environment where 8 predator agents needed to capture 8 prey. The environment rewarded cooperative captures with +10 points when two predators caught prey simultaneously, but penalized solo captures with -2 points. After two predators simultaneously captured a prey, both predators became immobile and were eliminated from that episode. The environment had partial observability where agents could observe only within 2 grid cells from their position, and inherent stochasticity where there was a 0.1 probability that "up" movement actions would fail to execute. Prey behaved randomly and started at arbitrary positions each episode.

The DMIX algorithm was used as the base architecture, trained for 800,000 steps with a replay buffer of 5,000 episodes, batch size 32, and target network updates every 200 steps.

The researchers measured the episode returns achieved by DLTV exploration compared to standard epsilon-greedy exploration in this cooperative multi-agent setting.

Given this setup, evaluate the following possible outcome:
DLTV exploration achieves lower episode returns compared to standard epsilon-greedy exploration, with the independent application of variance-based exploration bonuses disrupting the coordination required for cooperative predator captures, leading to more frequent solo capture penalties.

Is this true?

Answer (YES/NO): NO